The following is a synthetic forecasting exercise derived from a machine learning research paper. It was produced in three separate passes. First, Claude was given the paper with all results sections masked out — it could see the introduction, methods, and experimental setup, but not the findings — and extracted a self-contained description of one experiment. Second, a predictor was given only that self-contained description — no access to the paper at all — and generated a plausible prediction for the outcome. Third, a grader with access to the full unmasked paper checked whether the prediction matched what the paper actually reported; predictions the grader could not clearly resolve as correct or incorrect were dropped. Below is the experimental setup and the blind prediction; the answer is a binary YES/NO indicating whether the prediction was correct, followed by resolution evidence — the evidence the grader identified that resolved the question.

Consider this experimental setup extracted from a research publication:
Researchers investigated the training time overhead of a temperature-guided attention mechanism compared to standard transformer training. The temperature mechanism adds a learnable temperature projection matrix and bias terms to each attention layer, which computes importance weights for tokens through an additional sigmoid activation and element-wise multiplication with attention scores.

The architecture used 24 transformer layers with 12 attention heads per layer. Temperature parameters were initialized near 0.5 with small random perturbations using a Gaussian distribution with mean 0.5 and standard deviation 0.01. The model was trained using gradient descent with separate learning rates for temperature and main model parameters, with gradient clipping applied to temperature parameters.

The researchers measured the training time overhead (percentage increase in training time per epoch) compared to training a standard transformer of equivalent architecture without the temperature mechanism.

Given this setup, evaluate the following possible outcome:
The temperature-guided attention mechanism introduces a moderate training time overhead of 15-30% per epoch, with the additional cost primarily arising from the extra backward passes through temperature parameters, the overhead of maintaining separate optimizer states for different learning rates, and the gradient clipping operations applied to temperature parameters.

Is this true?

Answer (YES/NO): YES